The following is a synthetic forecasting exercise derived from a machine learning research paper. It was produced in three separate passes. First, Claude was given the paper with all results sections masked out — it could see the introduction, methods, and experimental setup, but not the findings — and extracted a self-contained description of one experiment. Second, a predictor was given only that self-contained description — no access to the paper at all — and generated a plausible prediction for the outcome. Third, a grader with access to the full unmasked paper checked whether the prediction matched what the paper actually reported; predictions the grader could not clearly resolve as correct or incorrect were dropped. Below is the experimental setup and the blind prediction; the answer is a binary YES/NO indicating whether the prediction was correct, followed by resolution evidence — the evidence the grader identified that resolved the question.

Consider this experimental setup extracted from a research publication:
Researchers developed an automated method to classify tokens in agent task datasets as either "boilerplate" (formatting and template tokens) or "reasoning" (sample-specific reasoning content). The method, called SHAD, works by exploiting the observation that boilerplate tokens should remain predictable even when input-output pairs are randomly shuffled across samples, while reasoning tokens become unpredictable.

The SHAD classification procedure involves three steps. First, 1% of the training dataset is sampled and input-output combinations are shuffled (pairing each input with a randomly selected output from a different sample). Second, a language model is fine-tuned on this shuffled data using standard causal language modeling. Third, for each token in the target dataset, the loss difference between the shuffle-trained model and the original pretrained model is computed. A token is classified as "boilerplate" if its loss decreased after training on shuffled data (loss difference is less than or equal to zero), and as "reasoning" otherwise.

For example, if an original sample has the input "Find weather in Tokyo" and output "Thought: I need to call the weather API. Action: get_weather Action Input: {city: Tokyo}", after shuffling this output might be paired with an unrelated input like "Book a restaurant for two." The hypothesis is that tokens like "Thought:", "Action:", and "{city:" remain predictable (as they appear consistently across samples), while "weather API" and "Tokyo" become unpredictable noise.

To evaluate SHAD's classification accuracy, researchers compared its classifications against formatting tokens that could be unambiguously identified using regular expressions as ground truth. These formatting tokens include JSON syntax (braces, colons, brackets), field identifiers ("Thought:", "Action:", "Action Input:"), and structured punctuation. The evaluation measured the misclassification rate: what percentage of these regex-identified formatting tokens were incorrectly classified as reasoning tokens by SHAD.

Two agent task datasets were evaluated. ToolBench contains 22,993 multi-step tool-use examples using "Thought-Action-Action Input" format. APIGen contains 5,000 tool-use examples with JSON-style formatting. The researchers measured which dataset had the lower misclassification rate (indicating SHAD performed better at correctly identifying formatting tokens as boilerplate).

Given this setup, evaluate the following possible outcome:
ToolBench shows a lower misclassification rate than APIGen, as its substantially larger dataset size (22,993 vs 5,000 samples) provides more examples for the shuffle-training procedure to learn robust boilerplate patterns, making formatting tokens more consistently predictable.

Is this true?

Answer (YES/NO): YES